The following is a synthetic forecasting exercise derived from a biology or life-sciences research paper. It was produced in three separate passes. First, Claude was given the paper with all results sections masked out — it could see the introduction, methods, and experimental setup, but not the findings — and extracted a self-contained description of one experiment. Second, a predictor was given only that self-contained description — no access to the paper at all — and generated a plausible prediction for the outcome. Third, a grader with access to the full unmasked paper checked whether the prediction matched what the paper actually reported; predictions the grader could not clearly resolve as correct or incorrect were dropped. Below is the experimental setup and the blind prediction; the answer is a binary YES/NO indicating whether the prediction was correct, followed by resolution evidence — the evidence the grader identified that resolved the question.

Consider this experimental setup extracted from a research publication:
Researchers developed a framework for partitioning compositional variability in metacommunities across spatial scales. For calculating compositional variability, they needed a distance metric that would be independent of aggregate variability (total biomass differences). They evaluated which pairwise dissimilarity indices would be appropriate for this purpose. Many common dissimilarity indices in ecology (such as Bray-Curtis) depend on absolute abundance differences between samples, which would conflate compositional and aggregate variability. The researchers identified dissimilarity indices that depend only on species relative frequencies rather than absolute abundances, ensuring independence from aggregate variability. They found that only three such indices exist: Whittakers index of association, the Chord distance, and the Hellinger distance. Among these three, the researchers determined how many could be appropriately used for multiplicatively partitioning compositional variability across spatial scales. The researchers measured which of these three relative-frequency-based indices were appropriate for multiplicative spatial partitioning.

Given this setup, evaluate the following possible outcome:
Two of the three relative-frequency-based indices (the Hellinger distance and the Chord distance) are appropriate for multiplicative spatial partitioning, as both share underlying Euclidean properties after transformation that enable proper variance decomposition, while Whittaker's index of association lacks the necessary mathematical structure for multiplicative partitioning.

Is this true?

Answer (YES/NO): YES